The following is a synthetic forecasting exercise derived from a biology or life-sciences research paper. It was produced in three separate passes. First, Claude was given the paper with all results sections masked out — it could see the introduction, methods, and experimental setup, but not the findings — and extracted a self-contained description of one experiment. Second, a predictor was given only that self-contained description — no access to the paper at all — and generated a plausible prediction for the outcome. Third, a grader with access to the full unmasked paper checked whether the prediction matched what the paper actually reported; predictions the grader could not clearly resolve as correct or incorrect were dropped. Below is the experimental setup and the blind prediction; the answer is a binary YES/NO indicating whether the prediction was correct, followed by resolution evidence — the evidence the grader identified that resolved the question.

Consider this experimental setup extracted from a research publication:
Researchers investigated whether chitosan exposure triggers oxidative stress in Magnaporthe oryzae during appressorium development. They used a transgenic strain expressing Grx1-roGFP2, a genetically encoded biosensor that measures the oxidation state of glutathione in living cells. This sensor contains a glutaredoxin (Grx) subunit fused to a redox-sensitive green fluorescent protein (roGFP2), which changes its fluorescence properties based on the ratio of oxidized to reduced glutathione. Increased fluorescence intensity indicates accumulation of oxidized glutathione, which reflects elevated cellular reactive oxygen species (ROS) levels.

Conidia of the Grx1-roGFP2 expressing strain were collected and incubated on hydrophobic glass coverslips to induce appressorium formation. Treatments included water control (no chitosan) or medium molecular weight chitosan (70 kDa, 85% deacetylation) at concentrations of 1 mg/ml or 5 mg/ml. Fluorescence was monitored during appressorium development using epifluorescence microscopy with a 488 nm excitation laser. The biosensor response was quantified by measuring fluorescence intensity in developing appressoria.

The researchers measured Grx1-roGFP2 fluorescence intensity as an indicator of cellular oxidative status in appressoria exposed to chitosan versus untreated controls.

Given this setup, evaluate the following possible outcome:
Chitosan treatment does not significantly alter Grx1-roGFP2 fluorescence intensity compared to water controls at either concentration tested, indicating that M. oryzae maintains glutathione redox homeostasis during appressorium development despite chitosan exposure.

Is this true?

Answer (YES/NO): NO